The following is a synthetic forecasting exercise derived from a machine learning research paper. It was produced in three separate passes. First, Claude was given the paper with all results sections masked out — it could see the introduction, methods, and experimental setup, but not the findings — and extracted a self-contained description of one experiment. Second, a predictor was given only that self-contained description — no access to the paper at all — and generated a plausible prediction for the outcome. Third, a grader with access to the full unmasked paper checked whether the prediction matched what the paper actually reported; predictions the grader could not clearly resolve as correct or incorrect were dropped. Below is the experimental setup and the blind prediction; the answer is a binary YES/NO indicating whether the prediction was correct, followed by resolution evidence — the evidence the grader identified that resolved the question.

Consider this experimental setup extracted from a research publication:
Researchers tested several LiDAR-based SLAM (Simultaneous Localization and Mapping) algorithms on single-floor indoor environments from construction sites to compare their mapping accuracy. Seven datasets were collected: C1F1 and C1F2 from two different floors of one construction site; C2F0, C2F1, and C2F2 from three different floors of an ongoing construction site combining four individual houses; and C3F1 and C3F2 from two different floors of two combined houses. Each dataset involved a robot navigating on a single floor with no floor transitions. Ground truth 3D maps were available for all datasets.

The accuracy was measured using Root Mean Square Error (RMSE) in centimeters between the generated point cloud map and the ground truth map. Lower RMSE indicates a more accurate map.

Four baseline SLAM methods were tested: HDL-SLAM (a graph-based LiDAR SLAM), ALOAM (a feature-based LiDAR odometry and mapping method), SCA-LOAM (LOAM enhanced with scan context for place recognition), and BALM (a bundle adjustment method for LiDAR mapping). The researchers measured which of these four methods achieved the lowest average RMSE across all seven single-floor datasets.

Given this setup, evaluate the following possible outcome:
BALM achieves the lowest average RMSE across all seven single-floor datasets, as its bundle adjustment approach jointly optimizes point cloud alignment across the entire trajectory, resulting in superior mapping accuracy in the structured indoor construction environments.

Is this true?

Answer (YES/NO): NO